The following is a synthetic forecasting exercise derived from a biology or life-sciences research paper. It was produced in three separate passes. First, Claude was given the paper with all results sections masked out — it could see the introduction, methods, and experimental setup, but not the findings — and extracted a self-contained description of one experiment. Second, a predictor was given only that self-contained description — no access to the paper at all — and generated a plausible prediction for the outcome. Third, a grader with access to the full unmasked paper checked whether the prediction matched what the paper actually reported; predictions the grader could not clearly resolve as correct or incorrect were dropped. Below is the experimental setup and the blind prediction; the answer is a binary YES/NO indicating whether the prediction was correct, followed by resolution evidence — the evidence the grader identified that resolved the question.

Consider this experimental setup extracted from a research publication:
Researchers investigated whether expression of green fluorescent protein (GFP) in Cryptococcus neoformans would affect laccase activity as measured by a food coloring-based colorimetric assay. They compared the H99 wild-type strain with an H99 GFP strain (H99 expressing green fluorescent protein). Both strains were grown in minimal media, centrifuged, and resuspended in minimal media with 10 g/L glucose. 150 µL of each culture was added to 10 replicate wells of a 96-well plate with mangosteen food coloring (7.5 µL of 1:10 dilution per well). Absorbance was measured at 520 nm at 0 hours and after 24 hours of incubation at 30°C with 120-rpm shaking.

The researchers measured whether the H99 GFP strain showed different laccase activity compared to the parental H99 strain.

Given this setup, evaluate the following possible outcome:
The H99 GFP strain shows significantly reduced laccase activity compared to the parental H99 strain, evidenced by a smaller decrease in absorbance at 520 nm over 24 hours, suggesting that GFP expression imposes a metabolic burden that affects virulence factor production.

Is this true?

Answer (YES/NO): NO